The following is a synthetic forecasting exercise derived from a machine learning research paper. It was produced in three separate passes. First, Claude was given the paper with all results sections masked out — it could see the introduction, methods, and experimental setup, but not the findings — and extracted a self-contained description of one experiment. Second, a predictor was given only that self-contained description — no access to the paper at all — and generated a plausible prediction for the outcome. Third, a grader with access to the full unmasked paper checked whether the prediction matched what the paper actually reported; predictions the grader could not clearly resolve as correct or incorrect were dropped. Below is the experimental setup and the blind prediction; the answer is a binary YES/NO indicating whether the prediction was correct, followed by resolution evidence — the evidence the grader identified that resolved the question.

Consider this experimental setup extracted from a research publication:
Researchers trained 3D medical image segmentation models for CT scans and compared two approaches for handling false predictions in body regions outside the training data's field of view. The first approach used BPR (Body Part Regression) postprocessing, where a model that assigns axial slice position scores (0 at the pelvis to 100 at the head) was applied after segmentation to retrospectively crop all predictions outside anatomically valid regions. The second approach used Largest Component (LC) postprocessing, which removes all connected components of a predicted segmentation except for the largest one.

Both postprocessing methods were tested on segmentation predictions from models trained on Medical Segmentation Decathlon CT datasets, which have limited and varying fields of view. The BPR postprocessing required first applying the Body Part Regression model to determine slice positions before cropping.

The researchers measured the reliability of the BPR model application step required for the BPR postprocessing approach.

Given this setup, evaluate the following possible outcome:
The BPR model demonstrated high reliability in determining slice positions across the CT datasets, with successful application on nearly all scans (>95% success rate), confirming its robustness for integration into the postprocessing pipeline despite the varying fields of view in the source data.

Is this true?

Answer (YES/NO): NO